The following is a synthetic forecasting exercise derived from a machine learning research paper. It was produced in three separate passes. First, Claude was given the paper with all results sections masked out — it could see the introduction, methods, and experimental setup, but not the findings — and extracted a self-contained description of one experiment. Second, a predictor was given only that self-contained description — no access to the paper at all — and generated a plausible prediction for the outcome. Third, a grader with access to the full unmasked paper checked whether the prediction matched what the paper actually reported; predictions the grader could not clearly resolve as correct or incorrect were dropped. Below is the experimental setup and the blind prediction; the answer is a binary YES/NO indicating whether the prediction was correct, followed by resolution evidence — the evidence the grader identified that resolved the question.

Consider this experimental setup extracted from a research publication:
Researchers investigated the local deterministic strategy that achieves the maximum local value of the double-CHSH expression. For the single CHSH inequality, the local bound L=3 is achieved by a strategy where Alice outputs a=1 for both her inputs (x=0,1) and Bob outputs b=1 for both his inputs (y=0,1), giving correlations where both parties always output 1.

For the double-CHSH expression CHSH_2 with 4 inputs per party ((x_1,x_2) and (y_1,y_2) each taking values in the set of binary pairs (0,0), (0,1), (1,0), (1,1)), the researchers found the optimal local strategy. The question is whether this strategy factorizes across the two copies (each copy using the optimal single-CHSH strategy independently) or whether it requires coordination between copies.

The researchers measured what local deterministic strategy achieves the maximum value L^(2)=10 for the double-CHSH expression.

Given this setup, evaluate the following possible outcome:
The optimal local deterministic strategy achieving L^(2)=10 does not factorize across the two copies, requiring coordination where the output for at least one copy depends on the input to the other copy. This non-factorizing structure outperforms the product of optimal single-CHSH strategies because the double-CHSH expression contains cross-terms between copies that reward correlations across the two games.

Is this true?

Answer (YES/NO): YES